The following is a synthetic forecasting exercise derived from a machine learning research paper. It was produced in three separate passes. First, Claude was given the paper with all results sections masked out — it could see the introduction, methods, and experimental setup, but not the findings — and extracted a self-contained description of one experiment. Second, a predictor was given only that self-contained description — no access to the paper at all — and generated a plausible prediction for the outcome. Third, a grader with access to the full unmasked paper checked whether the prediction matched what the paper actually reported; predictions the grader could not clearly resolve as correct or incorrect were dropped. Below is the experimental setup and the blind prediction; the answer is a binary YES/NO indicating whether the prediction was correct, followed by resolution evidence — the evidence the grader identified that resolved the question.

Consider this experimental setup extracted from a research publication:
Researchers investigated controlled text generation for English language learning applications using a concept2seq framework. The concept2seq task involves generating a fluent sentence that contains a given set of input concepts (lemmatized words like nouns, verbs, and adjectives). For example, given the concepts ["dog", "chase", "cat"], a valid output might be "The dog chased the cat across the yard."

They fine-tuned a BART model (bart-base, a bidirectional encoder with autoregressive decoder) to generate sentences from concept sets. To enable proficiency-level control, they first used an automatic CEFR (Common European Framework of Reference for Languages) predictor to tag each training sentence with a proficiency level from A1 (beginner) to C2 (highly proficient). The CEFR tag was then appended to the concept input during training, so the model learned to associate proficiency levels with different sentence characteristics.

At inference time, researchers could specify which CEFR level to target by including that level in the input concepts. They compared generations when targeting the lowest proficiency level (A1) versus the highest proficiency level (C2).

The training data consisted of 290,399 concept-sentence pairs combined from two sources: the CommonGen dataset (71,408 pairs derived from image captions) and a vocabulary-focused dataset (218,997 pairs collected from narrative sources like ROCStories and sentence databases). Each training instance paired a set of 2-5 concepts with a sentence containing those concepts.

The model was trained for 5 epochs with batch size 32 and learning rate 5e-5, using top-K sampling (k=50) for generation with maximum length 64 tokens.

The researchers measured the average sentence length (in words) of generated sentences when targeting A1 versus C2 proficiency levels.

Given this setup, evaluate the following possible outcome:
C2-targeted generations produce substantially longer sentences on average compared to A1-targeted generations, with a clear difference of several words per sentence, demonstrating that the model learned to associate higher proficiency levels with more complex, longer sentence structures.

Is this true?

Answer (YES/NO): YES